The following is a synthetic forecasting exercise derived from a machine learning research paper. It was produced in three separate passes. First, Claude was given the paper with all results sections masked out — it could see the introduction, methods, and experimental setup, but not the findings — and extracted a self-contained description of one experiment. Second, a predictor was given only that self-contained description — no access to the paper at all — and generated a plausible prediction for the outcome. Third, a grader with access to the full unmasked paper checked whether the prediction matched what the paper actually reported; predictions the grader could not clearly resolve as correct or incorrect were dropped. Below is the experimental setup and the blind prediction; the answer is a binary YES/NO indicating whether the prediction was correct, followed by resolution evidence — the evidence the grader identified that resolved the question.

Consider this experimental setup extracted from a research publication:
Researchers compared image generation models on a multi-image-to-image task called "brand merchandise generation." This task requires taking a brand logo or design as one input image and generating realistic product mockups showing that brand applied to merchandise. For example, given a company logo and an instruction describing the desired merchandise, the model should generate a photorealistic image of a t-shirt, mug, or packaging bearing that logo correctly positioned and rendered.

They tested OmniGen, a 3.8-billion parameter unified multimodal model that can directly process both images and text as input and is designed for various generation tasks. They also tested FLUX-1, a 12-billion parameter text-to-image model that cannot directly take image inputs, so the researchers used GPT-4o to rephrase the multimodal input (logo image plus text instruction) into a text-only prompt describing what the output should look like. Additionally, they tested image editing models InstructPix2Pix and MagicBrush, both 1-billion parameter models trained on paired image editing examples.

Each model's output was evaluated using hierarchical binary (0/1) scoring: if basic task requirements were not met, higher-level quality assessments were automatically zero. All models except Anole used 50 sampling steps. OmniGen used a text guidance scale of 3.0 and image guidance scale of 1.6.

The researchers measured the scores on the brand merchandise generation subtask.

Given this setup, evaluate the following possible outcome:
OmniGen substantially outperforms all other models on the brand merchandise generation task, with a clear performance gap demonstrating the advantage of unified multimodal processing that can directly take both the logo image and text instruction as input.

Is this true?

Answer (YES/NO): YES